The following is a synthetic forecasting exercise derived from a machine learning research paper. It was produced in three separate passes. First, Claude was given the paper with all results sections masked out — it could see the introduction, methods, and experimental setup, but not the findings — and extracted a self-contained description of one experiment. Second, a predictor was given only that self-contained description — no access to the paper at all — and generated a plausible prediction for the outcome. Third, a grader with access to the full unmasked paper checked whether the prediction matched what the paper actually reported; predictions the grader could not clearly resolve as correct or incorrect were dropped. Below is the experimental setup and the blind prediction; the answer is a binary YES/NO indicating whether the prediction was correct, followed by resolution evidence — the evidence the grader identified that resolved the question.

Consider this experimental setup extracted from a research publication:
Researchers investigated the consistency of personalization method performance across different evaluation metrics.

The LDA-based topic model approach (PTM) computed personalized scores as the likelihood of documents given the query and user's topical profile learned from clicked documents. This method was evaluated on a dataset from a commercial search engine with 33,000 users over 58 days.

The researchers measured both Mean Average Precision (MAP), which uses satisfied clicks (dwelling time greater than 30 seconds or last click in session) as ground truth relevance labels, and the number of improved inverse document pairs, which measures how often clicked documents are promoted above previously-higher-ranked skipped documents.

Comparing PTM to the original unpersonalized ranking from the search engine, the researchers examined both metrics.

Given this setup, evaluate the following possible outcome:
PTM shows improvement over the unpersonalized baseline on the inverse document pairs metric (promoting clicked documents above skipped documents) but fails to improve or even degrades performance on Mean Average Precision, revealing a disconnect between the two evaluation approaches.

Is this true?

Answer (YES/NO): YES